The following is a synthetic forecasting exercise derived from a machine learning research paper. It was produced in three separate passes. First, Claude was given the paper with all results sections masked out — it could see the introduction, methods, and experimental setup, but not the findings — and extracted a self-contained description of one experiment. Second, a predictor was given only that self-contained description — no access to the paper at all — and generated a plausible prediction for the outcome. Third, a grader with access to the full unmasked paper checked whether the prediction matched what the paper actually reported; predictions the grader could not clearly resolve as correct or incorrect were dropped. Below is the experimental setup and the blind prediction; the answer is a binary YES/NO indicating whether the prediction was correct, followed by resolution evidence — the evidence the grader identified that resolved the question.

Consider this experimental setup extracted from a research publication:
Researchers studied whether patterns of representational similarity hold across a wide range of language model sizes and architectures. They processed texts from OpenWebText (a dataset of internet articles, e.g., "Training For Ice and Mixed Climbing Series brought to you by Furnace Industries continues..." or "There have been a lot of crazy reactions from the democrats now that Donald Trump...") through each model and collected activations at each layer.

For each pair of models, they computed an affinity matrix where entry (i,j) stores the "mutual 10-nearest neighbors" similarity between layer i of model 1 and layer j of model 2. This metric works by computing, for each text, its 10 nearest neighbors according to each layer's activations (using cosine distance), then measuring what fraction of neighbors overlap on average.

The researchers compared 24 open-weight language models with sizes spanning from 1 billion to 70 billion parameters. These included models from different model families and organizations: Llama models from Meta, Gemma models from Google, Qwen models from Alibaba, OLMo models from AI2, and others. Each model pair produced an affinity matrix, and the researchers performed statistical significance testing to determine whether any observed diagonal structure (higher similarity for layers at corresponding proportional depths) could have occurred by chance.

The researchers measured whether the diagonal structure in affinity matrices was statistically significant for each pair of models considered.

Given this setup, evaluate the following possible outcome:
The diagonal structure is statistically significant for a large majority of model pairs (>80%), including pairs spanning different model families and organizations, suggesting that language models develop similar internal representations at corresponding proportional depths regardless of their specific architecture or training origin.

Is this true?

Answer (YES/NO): YES